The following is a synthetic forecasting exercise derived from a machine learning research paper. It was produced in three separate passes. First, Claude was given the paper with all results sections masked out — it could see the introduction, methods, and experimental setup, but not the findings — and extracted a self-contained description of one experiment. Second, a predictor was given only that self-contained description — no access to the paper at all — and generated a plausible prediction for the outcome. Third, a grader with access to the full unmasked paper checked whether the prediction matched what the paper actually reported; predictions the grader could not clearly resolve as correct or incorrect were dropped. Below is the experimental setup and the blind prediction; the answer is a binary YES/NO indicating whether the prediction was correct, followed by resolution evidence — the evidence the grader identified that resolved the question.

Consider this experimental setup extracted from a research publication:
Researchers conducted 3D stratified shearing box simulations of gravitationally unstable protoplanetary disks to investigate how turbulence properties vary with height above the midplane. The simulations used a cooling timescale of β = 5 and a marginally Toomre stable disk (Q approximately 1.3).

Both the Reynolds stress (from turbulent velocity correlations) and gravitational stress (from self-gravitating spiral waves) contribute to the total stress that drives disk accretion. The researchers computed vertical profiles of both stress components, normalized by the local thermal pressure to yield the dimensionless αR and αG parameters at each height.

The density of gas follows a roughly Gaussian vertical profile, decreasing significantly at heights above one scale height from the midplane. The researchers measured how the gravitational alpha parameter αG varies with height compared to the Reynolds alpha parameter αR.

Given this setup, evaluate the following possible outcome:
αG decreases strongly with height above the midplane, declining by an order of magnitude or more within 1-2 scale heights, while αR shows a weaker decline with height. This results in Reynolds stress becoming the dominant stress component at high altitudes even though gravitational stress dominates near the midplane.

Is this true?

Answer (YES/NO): NO